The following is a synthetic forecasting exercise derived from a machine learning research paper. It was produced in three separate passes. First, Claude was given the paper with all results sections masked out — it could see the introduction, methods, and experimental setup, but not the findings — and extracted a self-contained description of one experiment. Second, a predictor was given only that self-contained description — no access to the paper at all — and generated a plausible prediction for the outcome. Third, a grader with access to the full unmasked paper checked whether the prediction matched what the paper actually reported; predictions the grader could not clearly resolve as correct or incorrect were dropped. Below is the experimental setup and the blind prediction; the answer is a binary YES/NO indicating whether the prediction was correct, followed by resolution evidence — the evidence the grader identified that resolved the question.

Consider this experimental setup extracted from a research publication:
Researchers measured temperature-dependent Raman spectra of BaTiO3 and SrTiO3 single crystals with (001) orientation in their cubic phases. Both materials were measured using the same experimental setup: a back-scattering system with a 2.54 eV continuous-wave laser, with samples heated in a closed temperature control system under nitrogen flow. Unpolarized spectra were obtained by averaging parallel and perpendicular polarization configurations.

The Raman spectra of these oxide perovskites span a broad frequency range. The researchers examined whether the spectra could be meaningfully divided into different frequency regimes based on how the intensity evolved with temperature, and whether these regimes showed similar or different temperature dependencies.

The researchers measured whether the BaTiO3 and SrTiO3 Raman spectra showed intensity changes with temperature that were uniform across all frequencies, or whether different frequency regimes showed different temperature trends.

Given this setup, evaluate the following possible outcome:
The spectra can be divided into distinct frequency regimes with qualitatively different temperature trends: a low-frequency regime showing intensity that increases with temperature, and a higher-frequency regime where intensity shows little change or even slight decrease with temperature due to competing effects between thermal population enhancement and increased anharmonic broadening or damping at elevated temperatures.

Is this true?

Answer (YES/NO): NO